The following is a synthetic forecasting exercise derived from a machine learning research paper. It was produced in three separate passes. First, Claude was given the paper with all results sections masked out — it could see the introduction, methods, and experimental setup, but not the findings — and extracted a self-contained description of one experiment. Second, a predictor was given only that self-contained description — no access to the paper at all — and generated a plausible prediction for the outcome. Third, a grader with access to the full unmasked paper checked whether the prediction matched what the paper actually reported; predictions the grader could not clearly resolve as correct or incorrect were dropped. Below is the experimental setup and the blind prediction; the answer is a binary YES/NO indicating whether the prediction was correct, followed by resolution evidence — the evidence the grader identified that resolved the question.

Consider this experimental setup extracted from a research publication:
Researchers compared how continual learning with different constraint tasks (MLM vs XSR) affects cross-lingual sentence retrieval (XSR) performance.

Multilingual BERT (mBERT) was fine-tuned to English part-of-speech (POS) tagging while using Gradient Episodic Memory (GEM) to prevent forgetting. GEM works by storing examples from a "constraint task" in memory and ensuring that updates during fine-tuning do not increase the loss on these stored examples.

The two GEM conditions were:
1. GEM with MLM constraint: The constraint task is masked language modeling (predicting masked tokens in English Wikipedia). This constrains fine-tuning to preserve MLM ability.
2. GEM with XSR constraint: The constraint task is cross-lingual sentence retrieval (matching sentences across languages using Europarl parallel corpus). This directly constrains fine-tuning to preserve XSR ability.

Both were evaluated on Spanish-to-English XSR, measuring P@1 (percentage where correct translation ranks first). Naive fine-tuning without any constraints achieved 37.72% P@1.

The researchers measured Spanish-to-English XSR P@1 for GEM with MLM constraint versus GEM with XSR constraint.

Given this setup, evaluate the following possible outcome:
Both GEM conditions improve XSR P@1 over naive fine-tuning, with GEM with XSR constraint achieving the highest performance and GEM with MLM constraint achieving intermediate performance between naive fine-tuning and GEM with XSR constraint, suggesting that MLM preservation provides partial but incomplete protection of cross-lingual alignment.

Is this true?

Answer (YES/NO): YES